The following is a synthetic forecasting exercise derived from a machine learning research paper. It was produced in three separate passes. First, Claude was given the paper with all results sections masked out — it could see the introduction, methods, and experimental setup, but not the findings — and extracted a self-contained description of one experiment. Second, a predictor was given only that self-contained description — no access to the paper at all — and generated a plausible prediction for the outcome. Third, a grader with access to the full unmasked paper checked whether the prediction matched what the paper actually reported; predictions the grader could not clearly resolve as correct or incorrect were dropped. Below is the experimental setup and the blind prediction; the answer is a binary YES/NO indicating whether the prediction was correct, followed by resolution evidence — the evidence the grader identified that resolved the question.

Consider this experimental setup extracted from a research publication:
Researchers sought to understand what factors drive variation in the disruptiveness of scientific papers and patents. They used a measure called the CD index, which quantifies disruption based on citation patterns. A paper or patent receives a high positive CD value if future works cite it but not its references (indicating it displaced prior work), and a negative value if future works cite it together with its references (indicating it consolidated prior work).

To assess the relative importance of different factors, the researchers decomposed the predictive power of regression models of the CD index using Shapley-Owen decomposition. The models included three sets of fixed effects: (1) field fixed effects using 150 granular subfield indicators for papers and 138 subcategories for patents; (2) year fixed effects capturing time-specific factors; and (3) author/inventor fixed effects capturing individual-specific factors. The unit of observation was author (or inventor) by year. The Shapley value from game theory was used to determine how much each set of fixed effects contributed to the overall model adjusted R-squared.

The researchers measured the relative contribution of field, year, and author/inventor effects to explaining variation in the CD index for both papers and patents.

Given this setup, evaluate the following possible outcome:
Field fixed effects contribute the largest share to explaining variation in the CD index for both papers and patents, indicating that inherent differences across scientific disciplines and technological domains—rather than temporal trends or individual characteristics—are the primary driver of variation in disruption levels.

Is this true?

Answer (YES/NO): NO